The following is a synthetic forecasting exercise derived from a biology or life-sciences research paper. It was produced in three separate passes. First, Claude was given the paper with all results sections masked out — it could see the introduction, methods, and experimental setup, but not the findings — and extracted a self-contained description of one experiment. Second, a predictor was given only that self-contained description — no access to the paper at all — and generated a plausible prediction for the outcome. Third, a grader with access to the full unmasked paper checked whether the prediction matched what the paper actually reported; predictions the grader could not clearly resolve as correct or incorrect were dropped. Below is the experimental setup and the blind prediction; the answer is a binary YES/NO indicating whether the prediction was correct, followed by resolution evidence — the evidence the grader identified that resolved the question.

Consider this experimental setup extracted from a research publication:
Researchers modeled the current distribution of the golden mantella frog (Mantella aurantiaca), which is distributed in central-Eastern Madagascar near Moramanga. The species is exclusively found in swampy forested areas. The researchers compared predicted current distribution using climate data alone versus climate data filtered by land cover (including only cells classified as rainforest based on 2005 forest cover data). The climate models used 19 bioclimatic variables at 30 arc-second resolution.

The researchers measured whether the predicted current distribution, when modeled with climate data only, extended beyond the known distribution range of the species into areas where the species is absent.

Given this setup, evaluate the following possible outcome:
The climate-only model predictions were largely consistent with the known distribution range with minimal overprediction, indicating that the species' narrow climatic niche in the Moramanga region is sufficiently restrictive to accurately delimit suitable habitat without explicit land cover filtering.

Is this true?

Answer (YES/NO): NO